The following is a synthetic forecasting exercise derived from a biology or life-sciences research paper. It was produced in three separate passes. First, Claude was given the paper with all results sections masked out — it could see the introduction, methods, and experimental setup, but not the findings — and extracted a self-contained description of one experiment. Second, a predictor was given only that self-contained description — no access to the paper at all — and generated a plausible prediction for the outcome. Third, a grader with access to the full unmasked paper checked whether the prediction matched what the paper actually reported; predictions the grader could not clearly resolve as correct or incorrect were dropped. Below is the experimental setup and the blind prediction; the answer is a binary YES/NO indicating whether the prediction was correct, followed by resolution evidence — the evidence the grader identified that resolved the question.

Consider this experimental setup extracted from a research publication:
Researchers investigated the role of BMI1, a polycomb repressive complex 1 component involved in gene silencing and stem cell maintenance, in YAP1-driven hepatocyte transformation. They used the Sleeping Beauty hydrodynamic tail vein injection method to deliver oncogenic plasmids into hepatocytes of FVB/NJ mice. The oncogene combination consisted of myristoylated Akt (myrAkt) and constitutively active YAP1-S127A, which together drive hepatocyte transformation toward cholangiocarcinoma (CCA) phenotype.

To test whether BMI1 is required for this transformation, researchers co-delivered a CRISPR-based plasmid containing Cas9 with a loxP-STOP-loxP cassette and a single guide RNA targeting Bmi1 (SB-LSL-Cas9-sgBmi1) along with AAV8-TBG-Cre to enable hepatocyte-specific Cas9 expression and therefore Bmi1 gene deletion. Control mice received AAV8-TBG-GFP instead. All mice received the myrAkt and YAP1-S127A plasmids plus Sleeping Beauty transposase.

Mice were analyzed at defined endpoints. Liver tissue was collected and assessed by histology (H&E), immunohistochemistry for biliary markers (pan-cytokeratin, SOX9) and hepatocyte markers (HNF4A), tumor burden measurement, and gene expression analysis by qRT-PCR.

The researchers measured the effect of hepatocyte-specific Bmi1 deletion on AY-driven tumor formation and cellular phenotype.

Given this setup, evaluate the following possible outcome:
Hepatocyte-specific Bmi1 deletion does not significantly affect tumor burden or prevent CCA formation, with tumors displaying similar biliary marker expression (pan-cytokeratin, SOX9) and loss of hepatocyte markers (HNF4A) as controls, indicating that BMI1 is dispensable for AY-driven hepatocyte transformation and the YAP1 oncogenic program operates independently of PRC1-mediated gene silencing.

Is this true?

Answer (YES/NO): NO